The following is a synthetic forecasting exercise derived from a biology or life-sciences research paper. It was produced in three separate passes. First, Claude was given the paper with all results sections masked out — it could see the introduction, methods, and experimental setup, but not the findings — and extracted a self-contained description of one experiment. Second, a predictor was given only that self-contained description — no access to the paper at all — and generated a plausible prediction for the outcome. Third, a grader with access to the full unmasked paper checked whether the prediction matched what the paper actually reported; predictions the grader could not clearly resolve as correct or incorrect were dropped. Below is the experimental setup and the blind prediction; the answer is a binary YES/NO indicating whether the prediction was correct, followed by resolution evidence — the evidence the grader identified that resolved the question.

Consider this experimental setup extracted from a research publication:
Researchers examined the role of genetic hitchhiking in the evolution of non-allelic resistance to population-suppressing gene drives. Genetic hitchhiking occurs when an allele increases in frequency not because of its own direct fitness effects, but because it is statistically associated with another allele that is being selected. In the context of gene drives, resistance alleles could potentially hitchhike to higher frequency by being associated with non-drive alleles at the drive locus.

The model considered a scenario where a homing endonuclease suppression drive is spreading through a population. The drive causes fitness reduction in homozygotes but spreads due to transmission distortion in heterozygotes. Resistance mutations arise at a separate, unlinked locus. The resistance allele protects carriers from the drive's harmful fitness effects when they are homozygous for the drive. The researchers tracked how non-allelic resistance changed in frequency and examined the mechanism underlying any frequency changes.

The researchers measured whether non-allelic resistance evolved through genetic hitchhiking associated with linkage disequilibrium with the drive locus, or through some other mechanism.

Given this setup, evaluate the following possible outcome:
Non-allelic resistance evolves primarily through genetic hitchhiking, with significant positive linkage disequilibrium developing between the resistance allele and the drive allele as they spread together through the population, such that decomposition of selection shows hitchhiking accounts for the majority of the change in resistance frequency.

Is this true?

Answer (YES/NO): NO